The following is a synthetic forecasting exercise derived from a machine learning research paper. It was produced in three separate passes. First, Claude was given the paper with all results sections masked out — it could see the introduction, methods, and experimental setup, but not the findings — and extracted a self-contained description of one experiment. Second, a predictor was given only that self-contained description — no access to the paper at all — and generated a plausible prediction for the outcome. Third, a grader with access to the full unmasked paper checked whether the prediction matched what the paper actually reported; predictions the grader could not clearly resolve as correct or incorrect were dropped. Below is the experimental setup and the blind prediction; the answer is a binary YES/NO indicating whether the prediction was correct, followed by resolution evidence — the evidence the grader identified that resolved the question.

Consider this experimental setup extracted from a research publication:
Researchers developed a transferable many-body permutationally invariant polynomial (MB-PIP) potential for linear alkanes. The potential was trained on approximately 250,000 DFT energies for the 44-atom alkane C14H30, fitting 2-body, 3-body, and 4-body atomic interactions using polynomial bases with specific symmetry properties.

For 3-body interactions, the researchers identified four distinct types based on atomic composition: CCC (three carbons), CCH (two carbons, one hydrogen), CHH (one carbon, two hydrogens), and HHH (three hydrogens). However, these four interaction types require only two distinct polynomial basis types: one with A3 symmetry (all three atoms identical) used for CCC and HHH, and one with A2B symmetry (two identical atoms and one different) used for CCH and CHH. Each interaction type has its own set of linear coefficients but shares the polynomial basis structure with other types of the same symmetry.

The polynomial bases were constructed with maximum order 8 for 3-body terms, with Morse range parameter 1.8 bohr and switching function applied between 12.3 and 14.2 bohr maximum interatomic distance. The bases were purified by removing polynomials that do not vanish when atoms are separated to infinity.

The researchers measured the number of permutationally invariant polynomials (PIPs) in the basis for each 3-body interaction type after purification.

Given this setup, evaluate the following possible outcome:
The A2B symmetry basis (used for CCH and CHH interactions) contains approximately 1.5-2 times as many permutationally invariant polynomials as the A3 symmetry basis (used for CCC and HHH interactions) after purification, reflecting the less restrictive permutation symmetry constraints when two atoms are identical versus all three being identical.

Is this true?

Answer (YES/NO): NO